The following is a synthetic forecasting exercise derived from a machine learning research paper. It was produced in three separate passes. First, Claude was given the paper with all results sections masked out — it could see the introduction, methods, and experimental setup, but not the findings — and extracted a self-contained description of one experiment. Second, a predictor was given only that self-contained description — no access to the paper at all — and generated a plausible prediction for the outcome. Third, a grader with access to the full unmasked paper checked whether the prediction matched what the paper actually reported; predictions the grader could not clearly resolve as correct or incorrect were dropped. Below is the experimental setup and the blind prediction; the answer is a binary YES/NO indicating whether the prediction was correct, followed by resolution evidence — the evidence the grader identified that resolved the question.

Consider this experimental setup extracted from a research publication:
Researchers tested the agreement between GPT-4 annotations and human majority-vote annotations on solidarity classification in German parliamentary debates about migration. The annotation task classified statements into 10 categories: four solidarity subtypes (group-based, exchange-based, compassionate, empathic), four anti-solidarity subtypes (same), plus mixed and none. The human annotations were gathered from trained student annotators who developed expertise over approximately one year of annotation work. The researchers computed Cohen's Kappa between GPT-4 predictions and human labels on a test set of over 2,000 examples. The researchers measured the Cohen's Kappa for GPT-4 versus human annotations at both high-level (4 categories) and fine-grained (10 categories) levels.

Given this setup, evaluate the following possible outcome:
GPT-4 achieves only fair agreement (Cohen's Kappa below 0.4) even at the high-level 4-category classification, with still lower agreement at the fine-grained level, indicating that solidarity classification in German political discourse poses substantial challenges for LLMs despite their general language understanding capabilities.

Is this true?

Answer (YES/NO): NO